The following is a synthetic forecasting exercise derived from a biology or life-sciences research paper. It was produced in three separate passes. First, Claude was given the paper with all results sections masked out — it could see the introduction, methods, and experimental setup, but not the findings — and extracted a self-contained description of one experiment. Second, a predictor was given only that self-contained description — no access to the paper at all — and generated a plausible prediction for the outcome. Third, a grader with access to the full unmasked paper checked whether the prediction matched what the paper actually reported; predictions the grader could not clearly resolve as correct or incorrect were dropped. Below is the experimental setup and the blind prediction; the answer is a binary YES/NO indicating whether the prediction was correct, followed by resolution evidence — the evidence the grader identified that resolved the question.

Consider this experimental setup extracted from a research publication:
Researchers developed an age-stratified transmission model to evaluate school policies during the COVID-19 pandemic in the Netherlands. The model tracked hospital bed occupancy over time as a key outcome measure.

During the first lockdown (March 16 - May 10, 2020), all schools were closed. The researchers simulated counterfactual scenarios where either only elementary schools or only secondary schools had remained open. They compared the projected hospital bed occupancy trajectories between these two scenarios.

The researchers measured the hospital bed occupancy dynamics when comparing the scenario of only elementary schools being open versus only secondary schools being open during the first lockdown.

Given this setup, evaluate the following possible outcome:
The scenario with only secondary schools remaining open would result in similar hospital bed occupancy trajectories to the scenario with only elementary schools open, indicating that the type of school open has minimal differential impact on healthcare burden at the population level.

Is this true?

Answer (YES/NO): NO